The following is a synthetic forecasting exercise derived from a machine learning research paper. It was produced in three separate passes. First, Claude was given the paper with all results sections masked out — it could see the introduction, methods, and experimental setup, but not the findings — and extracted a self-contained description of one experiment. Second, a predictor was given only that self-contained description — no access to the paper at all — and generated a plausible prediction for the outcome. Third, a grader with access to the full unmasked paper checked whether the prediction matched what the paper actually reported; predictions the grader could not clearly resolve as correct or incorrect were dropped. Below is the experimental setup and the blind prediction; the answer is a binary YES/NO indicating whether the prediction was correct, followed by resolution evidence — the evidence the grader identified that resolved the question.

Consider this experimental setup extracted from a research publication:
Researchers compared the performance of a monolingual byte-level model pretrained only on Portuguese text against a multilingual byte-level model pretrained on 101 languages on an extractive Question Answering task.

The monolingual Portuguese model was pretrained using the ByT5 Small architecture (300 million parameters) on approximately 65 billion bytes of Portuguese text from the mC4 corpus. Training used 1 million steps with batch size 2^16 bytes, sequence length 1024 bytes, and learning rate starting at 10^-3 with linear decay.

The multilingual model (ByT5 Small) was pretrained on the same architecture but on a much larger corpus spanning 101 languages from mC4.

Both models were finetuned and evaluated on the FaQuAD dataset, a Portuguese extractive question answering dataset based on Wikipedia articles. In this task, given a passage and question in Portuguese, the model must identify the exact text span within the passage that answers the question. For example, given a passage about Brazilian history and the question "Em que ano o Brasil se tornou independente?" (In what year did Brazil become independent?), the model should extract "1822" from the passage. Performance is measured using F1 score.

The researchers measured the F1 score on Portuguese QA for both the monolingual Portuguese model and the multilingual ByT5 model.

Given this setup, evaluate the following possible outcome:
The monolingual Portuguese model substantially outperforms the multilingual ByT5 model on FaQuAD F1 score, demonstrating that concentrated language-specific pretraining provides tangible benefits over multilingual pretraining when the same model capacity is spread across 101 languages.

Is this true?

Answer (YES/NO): YES